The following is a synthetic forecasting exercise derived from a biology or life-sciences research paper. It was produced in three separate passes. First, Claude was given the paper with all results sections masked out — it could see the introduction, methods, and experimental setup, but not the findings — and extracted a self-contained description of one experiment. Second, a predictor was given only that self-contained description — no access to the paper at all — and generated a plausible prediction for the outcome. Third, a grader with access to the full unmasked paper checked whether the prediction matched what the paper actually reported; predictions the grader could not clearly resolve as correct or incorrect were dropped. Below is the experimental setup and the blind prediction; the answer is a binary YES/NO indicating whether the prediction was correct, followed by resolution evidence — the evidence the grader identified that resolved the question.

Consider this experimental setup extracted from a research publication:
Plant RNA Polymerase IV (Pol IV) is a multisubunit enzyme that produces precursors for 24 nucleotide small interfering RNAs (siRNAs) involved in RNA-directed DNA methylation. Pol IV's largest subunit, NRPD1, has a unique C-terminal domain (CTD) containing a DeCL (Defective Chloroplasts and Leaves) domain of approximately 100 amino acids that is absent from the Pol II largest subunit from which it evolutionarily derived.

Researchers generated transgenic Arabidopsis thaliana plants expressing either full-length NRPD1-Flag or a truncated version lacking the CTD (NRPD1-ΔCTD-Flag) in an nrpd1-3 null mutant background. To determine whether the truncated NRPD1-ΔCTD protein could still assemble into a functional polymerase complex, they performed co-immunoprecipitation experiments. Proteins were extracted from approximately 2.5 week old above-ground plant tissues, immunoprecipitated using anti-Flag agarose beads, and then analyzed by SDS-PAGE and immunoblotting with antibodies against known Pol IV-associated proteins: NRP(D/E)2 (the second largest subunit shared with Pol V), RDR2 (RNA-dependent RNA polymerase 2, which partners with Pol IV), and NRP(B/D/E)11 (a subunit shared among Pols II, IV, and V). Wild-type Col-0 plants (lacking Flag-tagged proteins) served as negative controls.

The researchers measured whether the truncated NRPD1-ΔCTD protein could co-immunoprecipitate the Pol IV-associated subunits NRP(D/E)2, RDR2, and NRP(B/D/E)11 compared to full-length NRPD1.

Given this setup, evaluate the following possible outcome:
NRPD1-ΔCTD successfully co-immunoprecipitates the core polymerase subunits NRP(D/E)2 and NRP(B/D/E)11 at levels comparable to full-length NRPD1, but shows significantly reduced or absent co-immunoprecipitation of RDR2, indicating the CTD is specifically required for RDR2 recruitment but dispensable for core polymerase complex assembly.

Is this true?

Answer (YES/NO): NO